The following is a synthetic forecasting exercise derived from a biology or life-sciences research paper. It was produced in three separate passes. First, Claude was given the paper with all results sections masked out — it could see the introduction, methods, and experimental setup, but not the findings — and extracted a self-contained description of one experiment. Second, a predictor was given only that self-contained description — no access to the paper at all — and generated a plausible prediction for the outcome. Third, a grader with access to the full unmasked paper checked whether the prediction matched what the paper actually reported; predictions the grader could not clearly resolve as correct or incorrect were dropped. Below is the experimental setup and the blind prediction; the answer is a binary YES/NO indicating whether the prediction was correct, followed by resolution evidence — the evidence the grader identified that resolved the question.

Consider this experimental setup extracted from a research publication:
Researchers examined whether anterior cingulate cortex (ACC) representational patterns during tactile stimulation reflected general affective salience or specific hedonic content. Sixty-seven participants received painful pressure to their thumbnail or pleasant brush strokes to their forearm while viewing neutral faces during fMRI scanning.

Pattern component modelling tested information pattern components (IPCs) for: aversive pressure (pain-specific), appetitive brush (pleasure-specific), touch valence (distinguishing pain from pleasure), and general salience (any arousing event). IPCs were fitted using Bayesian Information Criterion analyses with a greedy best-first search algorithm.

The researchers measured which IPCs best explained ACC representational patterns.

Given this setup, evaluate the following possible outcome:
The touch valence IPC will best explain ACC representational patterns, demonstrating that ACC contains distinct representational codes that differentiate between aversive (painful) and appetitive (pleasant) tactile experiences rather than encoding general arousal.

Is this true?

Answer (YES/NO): NO